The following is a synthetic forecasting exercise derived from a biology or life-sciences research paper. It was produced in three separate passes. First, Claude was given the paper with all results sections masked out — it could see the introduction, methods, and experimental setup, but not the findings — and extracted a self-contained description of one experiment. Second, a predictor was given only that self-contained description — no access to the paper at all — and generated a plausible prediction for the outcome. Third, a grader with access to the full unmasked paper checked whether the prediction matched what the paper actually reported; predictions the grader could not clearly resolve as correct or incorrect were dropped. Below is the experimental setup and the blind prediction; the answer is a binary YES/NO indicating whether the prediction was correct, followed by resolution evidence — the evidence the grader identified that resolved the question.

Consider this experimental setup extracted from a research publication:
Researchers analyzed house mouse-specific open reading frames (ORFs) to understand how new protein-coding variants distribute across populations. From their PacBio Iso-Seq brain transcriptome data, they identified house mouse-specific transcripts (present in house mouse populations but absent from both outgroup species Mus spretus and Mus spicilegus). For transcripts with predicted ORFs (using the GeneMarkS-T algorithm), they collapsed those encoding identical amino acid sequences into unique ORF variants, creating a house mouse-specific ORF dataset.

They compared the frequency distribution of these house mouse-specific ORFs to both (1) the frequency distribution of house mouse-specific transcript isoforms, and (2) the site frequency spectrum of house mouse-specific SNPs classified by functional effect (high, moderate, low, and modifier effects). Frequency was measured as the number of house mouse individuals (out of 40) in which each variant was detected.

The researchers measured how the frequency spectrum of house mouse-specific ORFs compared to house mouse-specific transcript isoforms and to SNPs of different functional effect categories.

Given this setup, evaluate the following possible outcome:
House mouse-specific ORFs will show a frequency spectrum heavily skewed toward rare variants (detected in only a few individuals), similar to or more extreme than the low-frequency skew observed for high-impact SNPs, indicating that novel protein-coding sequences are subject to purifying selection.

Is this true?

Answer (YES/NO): YES